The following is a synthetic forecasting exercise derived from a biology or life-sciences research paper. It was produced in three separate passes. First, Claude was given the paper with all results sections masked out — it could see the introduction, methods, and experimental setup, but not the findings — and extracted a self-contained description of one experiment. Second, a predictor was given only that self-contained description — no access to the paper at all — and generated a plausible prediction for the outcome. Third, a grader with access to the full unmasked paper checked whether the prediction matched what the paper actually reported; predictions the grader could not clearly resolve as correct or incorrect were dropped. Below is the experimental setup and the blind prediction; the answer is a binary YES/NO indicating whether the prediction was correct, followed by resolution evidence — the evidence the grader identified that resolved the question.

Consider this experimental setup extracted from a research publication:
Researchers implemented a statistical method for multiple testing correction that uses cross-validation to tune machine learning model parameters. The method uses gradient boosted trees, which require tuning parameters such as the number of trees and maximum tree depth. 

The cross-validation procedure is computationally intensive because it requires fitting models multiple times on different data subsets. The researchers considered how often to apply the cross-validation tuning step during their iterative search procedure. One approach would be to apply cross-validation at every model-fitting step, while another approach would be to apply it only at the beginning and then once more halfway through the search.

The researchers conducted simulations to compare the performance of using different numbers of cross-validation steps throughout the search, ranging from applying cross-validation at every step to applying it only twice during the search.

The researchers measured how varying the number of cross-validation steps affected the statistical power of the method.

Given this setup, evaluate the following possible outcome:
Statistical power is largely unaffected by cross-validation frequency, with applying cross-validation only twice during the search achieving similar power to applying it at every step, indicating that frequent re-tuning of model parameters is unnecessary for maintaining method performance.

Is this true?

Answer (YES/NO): YES